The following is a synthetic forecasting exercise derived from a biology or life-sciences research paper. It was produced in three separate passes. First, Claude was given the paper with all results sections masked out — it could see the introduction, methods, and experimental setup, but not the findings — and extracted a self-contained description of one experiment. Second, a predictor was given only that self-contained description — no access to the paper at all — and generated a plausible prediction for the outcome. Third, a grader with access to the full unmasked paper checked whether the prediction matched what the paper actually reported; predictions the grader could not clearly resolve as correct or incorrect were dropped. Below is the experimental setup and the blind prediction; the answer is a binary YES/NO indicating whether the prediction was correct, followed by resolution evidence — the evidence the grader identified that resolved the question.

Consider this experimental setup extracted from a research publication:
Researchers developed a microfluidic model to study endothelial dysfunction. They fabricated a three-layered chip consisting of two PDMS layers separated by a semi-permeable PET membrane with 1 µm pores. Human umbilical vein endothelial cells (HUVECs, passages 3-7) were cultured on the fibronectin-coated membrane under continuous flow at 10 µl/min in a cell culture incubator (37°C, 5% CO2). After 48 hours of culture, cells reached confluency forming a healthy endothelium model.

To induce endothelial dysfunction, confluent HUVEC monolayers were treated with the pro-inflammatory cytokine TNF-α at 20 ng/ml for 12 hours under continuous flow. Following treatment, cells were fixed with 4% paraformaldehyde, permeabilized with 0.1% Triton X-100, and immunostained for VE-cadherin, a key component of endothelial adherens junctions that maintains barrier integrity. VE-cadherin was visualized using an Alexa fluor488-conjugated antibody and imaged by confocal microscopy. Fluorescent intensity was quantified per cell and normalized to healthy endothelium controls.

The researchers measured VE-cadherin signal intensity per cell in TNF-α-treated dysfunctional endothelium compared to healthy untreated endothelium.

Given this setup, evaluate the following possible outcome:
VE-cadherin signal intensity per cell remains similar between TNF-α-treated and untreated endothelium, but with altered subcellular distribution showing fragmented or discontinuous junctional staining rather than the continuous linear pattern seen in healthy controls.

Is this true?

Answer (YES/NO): NO